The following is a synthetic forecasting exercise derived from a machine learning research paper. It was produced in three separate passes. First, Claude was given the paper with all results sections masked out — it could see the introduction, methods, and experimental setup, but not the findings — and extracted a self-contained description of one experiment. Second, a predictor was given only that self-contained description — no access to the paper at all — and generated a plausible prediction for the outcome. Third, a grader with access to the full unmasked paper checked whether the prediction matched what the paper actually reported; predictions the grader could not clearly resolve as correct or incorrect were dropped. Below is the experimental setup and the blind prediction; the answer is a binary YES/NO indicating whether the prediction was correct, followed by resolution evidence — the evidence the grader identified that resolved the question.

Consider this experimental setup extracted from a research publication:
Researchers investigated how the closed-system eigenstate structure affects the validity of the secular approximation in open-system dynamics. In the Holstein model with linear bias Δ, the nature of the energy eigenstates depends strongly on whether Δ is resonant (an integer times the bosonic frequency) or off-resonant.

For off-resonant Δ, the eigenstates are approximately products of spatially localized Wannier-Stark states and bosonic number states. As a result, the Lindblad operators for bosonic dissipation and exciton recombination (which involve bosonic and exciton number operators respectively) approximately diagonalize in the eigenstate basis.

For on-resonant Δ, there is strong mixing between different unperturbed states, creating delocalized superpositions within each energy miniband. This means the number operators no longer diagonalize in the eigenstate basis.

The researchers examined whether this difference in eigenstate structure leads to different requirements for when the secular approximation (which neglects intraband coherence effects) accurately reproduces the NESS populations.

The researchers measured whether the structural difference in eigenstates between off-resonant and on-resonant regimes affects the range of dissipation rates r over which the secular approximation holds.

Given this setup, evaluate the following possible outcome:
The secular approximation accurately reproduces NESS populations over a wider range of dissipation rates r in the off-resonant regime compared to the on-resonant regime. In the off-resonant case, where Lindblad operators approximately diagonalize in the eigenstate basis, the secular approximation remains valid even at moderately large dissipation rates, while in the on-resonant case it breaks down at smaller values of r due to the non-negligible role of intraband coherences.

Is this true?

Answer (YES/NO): YES